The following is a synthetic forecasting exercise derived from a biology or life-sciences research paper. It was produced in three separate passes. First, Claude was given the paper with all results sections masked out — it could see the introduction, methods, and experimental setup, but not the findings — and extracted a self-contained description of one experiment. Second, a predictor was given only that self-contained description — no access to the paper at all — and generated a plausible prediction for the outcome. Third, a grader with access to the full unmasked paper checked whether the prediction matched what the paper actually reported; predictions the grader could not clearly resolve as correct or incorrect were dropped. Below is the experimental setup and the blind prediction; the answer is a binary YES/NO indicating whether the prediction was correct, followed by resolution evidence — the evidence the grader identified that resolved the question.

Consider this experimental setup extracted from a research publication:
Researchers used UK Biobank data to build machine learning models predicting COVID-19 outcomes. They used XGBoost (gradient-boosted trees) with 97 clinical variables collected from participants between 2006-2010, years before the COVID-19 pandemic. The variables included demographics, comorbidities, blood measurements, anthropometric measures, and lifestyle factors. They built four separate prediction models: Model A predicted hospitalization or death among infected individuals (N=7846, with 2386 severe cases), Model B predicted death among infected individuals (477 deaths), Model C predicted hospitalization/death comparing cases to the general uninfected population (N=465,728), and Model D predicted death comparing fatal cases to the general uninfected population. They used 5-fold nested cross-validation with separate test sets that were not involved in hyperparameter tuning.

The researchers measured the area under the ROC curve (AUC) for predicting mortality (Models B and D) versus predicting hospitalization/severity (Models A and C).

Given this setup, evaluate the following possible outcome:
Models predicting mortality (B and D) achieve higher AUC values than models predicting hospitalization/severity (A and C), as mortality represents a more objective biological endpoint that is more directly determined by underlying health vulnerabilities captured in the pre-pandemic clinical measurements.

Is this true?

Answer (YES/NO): YES